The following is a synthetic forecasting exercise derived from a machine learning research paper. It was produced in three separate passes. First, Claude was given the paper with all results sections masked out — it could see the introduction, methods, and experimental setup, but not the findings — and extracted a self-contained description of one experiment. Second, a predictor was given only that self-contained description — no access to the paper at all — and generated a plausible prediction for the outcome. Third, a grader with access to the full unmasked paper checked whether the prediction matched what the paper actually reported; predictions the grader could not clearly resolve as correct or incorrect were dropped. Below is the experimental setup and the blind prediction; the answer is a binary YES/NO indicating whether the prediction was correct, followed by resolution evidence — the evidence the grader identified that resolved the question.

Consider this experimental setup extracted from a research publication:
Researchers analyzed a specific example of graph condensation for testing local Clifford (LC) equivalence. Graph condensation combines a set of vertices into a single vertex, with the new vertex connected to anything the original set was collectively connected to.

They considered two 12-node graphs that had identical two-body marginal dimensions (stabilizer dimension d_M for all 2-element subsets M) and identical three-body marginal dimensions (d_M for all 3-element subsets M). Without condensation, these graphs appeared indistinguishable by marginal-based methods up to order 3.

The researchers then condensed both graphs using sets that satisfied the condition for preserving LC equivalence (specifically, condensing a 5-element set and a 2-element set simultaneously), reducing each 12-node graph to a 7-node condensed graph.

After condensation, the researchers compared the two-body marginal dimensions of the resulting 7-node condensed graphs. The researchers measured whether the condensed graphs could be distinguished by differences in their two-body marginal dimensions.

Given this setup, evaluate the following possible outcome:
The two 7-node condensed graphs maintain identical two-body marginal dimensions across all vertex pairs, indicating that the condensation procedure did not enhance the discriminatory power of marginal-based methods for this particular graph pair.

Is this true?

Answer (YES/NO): NO